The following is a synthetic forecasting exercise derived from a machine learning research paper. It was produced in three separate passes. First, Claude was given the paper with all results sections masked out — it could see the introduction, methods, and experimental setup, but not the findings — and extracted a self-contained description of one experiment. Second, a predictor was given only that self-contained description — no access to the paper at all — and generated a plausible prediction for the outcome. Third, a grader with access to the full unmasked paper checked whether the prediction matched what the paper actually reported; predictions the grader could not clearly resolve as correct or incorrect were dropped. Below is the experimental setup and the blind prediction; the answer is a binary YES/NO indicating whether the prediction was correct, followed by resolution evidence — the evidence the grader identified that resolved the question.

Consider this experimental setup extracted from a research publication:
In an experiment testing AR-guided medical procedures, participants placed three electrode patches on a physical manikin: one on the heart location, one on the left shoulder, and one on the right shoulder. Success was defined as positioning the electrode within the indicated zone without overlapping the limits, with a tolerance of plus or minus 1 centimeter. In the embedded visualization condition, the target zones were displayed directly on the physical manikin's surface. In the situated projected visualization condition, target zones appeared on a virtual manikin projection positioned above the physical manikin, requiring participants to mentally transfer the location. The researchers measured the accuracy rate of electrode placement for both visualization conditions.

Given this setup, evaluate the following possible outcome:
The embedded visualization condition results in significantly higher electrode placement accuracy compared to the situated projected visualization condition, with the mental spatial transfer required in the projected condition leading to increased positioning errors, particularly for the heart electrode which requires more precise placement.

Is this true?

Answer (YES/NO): YES